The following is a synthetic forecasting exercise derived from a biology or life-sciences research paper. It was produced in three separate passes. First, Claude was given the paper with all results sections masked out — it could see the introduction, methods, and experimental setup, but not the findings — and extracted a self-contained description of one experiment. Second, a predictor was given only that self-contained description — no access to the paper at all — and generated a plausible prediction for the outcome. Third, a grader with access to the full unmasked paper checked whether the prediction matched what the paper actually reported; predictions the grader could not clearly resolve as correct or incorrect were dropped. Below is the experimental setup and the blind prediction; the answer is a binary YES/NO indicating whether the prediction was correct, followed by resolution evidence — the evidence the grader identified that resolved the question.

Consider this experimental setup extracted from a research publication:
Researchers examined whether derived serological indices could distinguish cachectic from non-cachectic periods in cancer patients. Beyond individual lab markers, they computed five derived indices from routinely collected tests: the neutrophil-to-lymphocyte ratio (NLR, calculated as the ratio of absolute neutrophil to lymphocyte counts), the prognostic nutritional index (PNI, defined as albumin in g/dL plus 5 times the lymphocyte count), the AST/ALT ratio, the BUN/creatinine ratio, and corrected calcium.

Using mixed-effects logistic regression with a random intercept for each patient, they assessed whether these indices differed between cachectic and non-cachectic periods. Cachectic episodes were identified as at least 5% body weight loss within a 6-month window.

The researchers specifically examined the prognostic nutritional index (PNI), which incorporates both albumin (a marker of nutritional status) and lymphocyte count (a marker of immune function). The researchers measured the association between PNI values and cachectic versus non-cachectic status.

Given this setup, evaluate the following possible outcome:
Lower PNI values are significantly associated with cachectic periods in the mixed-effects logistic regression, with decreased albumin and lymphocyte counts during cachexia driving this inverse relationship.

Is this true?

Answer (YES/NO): YES